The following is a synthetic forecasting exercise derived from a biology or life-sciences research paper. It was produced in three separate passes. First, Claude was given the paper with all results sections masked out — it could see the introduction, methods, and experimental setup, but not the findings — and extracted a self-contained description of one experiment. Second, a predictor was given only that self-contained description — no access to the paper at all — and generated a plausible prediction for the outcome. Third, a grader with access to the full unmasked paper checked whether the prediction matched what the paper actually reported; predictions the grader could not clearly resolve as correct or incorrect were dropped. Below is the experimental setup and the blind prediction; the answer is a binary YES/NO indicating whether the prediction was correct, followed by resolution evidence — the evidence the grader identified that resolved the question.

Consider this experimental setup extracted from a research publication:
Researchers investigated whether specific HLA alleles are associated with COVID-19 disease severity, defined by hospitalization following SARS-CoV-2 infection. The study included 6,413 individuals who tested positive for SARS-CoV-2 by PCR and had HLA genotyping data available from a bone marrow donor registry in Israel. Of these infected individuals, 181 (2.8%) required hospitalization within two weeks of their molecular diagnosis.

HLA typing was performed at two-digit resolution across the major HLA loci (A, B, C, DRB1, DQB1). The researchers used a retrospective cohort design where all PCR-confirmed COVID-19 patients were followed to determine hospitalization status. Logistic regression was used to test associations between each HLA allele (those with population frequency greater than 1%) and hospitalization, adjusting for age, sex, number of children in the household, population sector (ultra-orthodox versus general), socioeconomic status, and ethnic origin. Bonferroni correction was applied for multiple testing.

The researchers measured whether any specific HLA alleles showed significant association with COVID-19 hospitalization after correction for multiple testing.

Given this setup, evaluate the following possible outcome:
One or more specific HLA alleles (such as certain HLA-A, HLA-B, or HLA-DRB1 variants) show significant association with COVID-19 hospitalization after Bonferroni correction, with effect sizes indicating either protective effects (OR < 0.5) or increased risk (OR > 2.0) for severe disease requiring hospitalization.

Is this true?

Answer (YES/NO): NO